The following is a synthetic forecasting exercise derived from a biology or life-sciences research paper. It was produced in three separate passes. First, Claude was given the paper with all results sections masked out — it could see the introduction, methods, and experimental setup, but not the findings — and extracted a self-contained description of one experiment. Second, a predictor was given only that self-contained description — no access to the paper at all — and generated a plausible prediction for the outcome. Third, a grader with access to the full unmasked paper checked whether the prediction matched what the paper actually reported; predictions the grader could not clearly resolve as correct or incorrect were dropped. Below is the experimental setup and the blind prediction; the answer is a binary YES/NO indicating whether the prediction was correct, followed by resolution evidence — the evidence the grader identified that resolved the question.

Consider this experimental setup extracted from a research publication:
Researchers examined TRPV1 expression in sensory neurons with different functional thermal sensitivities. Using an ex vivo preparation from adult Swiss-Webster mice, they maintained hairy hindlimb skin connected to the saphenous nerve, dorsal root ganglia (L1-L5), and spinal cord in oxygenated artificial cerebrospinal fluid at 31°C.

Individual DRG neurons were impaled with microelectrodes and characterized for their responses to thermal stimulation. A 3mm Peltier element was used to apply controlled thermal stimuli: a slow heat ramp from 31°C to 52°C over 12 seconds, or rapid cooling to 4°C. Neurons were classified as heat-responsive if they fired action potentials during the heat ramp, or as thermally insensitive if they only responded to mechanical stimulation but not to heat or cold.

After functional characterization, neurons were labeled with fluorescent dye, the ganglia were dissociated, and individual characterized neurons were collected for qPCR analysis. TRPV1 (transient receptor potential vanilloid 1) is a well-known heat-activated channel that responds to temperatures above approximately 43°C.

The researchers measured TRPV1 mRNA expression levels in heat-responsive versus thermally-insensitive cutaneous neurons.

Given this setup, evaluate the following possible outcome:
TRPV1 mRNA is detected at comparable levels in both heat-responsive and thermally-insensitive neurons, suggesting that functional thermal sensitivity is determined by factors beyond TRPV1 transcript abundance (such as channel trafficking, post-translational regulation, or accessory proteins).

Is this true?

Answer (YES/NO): NO